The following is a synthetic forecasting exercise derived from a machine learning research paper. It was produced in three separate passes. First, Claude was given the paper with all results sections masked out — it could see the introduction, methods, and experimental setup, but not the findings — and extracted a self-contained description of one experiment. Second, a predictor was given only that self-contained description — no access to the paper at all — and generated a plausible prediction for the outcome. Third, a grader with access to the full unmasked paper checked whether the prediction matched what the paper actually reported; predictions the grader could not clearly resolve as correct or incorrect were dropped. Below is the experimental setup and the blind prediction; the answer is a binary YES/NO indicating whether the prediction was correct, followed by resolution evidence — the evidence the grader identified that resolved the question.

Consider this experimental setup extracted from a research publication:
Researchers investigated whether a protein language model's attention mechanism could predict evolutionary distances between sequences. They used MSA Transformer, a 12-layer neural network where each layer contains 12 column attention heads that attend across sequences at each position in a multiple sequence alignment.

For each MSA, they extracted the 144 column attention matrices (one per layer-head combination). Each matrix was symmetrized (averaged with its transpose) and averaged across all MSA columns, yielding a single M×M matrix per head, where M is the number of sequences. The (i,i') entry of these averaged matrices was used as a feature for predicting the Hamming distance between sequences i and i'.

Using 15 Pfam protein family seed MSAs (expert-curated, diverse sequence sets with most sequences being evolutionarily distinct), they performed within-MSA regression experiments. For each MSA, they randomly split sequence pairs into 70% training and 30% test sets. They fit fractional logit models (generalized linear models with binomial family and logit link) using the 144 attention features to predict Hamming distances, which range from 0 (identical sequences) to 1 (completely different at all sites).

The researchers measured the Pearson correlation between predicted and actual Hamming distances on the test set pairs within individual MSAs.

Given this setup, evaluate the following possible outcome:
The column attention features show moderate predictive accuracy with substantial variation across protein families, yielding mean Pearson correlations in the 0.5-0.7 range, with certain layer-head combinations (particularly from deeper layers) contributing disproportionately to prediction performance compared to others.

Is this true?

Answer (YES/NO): NO